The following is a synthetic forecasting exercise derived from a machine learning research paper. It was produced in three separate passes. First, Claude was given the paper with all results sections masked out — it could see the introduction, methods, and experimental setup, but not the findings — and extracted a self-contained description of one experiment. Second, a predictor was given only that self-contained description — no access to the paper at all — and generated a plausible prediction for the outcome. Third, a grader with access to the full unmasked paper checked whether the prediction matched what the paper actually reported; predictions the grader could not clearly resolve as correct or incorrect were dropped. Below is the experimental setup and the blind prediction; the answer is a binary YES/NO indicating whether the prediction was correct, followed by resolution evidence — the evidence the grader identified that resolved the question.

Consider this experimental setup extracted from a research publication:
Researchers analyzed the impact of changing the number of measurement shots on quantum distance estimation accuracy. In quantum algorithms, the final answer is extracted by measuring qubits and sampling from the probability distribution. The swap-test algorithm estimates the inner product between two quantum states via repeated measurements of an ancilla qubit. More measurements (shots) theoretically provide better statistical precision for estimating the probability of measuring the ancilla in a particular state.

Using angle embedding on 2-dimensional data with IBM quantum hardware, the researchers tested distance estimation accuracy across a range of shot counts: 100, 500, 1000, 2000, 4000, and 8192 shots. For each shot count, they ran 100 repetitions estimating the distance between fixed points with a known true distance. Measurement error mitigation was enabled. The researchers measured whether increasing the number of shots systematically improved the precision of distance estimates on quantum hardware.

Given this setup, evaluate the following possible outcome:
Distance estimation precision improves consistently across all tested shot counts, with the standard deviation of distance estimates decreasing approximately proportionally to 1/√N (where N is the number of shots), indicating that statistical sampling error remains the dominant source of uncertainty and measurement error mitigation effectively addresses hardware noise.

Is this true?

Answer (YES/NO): NO